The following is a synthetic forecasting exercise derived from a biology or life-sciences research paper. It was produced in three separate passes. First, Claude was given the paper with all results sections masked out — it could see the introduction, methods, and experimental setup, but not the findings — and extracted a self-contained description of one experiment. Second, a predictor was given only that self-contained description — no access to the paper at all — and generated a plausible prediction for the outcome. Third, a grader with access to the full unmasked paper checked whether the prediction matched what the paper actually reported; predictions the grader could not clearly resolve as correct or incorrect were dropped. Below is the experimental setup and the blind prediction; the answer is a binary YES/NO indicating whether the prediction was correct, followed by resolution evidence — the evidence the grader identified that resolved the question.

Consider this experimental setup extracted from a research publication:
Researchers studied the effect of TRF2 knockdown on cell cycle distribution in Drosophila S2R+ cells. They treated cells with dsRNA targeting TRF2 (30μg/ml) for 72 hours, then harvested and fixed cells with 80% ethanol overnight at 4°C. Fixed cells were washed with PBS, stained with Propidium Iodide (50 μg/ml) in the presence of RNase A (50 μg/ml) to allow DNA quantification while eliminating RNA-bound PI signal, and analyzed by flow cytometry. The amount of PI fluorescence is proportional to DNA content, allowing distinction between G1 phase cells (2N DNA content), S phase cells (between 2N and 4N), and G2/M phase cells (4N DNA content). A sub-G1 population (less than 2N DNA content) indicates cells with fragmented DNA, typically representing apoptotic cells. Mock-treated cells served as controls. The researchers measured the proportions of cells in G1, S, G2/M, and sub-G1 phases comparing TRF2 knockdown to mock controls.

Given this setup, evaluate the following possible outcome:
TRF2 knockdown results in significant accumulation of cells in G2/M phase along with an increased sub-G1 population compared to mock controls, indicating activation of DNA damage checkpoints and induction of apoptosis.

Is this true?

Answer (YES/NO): NO